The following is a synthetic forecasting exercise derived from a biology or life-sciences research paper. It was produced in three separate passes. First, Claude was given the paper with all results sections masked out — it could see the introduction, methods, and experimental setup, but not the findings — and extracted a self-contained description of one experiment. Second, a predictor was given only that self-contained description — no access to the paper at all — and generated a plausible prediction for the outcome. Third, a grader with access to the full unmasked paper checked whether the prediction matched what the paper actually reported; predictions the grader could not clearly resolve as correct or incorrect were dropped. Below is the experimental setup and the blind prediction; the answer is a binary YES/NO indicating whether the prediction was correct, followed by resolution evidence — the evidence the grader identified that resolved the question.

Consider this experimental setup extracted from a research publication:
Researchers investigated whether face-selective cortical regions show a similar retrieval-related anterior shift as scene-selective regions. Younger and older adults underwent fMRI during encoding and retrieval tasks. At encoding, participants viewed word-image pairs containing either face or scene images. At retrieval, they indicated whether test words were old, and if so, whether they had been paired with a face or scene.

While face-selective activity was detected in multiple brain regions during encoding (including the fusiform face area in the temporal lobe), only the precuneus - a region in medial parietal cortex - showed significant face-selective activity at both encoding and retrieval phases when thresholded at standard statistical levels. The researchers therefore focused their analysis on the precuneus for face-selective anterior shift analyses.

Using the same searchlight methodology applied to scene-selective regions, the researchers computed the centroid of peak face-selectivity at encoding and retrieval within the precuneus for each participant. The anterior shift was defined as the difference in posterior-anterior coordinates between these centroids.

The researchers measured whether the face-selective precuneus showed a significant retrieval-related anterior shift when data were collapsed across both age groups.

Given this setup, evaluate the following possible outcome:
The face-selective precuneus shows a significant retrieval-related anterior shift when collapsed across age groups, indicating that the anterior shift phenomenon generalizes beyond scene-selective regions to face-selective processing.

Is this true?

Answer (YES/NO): NO